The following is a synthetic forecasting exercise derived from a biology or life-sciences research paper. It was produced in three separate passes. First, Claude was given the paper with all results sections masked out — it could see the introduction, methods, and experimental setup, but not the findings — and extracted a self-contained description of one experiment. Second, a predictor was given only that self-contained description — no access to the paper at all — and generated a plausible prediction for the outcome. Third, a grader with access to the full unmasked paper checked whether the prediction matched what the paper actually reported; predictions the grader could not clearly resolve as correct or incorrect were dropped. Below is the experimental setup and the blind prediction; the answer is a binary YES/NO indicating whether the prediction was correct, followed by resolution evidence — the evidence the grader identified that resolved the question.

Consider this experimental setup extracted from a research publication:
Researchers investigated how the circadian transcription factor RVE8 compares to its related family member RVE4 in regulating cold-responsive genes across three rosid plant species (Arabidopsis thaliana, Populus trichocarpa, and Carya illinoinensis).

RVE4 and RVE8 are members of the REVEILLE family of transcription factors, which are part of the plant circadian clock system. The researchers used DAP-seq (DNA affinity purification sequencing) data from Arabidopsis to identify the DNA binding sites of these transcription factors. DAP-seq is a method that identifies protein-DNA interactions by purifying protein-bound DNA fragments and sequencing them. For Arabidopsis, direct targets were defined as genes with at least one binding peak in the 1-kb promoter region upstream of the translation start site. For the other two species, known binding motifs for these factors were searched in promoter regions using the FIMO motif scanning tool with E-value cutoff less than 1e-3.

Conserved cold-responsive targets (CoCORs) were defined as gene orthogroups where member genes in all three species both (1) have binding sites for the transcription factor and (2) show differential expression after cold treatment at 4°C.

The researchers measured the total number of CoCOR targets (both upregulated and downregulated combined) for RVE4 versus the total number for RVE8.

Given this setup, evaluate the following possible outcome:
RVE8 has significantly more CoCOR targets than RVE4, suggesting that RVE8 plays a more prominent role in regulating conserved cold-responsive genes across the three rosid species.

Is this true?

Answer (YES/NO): YES